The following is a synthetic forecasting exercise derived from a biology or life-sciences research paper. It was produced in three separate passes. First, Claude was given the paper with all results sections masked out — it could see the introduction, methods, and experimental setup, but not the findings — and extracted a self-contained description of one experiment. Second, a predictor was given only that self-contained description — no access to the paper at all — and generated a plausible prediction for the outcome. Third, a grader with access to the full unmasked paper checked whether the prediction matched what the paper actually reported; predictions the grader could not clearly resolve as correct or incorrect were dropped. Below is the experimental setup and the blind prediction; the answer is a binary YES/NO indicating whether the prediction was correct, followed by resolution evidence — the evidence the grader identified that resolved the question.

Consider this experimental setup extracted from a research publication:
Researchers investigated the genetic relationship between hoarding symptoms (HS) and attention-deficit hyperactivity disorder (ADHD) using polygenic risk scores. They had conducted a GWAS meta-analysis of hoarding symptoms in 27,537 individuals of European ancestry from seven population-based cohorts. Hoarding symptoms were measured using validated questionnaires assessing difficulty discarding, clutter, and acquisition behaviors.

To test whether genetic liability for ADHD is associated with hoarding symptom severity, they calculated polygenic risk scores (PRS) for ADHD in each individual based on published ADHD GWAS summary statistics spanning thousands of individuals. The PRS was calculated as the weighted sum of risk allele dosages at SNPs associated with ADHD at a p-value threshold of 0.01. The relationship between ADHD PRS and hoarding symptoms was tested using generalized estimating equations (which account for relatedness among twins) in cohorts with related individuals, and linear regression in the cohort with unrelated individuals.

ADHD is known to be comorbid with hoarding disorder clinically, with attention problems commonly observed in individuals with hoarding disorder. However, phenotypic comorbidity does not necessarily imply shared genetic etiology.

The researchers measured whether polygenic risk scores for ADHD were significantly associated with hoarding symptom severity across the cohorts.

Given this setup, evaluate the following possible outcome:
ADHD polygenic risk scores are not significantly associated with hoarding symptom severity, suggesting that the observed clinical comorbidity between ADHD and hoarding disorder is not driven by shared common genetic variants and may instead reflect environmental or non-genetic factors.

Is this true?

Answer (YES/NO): YES